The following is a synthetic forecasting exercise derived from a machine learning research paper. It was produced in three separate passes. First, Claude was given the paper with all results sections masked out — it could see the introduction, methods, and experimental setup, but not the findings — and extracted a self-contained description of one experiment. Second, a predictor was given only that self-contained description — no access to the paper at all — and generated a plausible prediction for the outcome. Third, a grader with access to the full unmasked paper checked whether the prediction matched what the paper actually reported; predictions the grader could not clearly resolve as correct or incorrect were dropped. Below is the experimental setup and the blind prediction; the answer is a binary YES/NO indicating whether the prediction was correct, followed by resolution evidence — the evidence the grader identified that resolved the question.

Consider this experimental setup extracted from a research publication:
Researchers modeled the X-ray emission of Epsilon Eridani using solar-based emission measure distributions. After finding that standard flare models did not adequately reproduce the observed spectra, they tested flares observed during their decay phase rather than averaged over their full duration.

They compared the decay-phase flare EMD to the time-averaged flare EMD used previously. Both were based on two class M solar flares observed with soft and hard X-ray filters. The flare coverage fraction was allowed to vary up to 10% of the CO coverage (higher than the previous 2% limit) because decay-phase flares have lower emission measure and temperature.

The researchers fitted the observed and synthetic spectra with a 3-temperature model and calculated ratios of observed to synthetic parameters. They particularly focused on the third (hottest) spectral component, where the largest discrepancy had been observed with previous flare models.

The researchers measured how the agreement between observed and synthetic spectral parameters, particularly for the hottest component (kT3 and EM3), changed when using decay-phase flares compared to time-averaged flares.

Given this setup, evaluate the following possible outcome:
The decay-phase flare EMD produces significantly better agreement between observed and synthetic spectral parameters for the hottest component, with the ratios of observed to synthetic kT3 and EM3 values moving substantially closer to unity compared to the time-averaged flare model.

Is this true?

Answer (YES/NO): YES